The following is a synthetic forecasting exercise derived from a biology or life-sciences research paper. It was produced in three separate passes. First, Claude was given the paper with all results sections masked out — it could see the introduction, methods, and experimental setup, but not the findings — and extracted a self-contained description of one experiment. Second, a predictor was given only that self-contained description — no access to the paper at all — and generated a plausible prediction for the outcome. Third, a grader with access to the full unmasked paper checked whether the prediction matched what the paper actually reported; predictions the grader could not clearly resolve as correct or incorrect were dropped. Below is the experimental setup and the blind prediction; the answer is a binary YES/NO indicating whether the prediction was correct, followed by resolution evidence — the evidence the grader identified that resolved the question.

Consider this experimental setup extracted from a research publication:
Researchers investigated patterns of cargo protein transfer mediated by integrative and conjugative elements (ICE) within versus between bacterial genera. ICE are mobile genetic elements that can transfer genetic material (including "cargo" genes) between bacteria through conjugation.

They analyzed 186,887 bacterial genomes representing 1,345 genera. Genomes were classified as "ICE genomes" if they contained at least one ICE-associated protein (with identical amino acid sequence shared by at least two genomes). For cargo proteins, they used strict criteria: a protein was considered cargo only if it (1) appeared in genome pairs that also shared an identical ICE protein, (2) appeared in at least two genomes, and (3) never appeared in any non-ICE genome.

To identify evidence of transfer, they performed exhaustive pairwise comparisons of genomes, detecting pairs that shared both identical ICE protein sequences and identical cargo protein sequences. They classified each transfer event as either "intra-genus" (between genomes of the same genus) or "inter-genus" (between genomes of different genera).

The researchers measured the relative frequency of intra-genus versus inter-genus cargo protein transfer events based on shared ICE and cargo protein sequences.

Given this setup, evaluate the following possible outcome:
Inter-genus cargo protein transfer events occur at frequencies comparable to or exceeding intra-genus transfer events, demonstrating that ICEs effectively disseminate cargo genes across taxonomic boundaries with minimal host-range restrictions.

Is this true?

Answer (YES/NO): NO